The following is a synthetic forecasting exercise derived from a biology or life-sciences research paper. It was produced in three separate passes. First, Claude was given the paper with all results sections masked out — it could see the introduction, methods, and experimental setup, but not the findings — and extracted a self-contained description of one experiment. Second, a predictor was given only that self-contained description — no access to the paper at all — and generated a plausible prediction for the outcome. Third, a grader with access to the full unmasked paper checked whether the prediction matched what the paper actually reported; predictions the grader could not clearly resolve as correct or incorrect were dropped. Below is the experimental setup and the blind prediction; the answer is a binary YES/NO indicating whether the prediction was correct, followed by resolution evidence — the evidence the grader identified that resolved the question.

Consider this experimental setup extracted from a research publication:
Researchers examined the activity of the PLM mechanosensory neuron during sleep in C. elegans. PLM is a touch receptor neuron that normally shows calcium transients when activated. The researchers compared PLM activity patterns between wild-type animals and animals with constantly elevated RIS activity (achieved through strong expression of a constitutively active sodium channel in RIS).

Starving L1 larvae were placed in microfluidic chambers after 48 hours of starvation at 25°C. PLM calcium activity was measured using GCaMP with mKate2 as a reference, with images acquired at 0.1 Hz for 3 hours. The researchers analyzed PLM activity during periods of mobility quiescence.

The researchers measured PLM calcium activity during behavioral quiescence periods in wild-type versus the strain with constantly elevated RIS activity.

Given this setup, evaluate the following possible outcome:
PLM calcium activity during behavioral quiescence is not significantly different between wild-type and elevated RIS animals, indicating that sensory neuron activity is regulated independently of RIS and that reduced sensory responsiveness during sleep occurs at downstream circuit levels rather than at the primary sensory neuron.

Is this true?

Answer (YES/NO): NO